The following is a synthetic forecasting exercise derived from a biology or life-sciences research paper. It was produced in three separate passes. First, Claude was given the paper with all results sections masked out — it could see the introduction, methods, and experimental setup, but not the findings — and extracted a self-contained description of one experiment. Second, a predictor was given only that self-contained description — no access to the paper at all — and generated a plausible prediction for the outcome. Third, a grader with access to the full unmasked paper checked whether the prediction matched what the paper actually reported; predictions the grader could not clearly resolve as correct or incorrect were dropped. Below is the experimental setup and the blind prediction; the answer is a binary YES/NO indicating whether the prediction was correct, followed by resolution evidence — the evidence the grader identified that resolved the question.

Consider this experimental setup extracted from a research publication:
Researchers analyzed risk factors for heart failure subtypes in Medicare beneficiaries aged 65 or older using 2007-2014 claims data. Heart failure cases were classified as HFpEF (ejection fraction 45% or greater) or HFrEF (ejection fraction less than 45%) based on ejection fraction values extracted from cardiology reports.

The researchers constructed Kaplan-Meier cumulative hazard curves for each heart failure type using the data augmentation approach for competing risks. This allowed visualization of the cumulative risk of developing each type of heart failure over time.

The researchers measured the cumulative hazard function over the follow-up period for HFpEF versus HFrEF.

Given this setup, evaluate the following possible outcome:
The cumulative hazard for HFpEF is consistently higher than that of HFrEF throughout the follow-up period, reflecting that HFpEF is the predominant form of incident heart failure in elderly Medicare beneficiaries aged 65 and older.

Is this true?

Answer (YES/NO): YES